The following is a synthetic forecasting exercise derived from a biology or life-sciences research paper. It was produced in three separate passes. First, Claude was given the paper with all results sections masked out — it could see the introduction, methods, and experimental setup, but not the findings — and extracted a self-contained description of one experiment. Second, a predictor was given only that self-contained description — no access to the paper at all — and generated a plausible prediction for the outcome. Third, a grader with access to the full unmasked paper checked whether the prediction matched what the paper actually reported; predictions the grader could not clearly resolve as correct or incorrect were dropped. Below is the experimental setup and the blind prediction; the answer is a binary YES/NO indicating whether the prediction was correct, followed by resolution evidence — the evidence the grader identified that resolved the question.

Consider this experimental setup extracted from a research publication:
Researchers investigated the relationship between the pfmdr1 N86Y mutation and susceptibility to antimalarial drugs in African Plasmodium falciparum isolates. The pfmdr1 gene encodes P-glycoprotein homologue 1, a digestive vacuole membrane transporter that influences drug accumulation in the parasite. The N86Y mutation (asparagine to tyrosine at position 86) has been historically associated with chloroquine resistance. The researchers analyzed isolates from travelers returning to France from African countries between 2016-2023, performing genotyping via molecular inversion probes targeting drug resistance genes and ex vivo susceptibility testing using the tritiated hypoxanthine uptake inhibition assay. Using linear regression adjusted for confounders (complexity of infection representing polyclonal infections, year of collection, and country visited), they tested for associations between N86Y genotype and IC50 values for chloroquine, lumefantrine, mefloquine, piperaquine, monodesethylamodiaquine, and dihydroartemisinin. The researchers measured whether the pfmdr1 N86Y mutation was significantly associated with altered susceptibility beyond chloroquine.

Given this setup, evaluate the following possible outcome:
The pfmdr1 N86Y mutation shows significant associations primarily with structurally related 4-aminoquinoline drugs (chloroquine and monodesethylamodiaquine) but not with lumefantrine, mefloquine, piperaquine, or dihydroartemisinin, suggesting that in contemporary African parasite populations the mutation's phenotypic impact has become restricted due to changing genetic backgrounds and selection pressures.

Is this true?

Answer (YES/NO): NO